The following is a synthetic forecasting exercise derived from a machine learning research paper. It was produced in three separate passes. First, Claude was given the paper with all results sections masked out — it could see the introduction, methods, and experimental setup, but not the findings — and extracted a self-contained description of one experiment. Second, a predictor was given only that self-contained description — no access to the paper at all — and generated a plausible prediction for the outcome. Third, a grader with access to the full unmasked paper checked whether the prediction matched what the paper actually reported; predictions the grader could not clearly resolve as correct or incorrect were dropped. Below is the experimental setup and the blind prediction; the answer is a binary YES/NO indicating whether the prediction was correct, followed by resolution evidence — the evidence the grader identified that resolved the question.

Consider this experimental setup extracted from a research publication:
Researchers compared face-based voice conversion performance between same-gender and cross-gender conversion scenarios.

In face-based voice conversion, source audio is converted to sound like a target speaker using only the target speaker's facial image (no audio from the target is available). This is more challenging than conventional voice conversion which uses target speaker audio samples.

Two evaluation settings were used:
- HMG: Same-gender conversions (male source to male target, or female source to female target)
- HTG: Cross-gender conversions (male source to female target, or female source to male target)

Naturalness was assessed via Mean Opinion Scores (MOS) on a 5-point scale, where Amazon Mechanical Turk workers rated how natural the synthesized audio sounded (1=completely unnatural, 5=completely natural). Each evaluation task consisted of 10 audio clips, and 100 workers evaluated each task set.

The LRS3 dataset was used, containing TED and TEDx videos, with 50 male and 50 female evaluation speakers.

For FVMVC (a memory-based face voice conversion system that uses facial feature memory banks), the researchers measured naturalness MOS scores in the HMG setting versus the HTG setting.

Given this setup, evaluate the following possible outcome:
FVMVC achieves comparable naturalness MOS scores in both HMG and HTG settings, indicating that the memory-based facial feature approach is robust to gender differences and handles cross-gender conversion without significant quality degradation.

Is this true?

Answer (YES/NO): NO